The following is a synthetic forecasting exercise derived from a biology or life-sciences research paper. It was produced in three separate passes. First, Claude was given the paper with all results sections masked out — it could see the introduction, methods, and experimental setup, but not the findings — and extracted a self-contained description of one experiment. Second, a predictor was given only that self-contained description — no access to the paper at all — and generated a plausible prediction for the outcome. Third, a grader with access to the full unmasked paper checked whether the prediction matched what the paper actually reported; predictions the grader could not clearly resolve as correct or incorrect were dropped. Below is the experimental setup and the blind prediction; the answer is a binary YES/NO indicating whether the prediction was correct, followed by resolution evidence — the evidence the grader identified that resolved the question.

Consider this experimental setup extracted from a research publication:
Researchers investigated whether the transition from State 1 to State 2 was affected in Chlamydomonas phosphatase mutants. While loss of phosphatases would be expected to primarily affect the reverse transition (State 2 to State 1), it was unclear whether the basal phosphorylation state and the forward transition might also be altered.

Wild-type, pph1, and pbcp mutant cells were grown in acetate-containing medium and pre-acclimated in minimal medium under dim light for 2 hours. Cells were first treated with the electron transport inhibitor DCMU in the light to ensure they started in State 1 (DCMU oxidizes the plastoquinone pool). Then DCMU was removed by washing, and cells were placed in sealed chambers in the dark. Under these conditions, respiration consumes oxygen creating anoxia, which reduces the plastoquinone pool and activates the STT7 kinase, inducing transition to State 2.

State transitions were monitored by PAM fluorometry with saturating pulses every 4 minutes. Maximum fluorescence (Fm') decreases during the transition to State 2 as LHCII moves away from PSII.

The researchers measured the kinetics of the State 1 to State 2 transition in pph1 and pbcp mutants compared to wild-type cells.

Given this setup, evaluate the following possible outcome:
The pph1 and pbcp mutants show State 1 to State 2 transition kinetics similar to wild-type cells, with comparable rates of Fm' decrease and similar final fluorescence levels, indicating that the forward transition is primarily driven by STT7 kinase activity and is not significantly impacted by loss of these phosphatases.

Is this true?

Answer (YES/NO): YES